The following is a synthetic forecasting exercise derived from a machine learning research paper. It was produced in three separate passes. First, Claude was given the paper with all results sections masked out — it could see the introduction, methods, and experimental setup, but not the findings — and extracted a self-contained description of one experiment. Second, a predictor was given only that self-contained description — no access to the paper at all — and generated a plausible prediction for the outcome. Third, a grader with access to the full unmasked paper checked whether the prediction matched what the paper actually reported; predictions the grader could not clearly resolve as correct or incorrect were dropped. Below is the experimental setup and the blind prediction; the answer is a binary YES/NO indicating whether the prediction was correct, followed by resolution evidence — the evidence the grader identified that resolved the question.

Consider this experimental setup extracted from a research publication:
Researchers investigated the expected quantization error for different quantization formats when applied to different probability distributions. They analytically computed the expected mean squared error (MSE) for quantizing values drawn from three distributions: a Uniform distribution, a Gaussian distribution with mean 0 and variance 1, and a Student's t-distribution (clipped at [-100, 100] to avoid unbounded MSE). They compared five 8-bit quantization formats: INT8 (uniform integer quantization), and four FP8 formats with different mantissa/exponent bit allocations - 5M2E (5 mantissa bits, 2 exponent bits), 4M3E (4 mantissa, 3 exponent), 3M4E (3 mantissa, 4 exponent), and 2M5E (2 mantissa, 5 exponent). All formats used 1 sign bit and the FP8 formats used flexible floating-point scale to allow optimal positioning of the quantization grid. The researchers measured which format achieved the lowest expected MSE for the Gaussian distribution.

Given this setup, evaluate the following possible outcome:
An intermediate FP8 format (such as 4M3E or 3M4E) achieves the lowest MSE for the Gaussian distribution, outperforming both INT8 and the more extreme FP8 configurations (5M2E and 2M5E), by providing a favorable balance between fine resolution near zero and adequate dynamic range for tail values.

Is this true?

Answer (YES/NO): NO